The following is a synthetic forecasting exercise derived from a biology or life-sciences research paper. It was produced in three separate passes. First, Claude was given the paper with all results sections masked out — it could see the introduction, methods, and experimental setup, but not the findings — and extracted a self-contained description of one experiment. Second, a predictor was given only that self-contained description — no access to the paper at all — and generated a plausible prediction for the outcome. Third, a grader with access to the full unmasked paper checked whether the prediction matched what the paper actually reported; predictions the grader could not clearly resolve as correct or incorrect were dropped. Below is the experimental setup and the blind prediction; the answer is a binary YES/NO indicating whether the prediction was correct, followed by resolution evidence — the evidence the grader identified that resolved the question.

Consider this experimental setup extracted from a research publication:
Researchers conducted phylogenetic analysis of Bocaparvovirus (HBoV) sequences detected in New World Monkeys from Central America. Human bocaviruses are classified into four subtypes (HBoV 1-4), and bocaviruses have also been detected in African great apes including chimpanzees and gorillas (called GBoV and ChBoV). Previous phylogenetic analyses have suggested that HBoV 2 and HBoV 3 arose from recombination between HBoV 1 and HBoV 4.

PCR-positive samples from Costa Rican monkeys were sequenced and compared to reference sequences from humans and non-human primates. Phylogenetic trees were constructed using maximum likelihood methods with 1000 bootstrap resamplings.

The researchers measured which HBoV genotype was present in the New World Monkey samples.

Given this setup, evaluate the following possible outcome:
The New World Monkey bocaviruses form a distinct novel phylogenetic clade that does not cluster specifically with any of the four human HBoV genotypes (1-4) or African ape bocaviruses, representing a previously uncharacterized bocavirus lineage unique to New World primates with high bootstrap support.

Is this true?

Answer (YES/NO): NO